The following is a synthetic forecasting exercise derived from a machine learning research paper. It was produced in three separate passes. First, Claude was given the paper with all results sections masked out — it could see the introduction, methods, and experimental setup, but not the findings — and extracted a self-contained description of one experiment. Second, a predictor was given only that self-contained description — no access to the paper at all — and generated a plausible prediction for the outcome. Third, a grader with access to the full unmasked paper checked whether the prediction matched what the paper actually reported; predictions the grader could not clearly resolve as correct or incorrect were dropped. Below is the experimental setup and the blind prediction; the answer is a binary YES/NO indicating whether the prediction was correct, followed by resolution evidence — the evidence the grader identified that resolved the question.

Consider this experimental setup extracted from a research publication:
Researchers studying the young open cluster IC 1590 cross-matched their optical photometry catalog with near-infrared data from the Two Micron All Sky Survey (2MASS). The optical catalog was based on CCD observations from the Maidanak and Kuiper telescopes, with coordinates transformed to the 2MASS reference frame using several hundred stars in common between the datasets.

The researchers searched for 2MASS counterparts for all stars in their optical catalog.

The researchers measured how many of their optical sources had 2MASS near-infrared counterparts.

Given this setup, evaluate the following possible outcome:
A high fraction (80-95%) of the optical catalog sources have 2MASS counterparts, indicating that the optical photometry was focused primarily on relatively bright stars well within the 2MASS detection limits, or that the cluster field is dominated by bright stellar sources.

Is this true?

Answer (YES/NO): NO